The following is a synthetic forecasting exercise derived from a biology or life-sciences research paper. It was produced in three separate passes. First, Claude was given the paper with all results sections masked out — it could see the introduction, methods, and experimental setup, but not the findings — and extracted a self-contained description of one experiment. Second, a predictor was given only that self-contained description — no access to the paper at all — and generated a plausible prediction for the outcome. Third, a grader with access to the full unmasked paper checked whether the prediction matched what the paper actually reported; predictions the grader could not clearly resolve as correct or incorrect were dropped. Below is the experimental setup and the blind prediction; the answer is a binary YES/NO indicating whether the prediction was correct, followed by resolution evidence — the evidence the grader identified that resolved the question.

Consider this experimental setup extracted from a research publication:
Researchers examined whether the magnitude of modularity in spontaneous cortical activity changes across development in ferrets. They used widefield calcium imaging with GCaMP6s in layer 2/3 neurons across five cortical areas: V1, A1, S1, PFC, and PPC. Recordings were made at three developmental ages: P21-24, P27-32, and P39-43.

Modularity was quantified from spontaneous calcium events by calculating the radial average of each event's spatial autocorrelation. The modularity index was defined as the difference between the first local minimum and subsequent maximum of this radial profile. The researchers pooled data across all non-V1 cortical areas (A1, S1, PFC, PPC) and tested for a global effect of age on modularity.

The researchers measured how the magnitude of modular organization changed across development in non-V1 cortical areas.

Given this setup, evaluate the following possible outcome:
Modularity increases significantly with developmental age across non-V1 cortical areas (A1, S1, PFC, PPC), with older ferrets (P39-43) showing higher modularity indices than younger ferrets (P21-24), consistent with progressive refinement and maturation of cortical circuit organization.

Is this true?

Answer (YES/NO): NO